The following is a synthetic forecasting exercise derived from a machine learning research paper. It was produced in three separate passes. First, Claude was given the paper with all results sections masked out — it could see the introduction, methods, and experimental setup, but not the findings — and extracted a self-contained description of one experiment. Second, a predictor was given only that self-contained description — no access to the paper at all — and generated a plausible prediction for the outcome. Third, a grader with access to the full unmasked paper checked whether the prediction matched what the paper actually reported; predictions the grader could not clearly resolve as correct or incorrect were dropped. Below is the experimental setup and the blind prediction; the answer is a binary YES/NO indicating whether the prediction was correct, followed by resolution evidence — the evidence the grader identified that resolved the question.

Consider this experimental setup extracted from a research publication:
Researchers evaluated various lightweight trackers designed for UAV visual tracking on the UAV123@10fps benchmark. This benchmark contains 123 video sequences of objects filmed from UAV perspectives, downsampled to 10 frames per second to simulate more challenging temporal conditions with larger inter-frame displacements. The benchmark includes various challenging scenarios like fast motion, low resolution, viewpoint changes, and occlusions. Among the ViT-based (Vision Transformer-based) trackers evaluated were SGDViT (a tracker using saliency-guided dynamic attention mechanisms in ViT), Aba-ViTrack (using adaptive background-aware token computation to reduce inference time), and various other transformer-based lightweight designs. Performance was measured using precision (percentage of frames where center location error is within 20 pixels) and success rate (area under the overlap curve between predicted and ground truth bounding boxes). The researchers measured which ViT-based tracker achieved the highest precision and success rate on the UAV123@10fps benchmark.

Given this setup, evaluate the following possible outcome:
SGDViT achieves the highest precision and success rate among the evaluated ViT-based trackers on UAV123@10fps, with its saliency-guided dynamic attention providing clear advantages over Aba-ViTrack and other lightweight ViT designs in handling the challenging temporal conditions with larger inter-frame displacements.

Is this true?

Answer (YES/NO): YES